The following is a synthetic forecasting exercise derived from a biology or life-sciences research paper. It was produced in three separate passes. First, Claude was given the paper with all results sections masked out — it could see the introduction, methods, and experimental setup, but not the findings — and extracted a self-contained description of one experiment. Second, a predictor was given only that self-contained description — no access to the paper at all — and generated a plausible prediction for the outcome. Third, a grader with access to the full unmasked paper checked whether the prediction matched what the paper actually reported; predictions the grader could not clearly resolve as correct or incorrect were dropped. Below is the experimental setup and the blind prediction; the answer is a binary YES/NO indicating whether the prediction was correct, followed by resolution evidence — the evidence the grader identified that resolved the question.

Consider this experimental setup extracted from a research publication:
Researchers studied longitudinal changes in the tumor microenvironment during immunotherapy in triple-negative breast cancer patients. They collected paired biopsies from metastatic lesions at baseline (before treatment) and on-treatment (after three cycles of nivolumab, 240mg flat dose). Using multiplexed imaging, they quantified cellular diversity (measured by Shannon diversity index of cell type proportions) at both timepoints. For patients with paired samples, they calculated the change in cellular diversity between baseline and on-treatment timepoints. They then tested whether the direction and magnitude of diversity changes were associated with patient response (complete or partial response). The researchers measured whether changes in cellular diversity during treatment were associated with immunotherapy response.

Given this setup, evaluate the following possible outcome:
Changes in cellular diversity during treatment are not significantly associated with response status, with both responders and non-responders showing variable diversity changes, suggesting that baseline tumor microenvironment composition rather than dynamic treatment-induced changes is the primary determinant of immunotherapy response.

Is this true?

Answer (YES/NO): NO